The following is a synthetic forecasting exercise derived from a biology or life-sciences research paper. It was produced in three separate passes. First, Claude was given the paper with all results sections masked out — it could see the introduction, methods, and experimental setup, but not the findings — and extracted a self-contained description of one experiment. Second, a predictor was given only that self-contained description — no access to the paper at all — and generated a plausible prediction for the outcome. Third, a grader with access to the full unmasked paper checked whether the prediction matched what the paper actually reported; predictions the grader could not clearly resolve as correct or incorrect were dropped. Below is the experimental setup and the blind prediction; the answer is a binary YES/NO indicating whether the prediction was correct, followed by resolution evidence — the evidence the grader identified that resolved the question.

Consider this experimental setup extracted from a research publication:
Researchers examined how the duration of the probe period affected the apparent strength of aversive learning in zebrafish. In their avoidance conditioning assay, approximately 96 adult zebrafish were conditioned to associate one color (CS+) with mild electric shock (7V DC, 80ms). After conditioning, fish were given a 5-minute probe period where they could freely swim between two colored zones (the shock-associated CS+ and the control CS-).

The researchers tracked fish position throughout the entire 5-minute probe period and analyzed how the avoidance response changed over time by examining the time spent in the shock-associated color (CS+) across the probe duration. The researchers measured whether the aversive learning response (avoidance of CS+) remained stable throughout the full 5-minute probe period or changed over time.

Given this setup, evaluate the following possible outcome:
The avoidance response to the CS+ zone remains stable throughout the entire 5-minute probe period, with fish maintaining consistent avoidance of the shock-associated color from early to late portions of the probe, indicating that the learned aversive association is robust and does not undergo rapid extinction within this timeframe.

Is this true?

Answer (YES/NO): NO